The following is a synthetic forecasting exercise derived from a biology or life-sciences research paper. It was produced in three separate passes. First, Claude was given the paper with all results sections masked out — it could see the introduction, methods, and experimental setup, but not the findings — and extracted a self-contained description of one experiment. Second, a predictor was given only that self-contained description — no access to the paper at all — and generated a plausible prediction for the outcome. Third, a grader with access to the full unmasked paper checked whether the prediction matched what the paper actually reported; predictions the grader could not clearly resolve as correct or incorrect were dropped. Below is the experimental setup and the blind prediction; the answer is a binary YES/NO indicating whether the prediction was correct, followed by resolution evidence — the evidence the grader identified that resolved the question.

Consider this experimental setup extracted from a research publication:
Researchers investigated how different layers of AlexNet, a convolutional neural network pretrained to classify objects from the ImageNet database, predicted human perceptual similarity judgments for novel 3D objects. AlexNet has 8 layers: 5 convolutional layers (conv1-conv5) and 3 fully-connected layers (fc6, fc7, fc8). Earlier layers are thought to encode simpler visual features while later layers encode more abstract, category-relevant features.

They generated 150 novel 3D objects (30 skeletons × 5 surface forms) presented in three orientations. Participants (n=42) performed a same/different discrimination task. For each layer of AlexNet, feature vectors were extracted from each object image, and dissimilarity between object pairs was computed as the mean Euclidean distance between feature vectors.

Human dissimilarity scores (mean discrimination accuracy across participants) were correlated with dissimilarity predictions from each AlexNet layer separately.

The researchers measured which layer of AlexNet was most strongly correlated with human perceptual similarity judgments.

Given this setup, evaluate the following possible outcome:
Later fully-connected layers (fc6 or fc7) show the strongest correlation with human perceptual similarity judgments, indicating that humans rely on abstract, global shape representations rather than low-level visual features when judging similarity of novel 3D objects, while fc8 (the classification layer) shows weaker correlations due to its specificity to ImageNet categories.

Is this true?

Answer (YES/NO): YES